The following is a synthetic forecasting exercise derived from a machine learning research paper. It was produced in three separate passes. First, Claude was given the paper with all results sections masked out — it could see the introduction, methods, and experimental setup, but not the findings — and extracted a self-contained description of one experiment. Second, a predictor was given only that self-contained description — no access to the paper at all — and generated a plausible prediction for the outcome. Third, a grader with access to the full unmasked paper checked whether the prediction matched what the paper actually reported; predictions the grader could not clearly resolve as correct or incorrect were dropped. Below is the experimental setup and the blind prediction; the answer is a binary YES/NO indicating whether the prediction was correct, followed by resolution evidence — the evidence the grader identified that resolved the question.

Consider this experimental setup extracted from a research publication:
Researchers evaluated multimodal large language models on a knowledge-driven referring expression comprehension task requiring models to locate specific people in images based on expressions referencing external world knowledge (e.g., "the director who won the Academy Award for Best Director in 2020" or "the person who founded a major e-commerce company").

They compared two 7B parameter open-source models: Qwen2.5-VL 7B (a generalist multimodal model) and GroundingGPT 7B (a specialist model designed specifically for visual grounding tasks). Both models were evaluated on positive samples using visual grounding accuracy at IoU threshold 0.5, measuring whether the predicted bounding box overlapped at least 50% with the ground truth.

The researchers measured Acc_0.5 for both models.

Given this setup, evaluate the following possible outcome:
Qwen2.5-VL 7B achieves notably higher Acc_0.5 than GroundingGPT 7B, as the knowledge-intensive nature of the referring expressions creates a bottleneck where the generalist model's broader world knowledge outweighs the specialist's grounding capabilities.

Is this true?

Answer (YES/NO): YES